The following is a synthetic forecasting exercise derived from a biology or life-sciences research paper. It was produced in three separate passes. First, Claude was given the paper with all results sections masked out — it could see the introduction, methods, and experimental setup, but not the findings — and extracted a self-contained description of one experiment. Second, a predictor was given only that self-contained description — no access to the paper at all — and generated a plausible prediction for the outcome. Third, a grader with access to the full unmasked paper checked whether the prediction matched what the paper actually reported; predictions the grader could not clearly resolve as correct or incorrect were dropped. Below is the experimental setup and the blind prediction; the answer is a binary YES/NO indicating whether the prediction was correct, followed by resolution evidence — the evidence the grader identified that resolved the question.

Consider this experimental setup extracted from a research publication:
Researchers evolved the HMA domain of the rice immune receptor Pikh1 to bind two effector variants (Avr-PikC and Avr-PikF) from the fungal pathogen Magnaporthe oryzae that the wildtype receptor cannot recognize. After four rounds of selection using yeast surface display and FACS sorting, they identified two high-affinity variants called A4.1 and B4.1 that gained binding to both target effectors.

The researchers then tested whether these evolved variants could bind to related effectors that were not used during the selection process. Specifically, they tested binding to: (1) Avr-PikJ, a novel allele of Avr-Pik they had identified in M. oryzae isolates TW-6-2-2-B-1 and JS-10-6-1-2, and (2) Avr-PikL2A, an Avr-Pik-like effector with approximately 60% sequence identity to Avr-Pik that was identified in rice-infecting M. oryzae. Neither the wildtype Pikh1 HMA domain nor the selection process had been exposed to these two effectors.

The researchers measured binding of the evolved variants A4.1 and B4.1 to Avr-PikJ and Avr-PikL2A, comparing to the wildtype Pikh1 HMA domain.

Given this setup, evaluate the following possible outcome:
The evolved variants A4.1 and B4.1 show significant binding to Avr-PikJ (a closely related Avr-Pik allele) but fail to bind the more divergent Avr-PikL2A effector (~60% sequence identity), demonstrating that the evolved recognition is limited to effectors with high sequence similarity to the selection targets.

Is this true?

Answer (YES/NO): NO